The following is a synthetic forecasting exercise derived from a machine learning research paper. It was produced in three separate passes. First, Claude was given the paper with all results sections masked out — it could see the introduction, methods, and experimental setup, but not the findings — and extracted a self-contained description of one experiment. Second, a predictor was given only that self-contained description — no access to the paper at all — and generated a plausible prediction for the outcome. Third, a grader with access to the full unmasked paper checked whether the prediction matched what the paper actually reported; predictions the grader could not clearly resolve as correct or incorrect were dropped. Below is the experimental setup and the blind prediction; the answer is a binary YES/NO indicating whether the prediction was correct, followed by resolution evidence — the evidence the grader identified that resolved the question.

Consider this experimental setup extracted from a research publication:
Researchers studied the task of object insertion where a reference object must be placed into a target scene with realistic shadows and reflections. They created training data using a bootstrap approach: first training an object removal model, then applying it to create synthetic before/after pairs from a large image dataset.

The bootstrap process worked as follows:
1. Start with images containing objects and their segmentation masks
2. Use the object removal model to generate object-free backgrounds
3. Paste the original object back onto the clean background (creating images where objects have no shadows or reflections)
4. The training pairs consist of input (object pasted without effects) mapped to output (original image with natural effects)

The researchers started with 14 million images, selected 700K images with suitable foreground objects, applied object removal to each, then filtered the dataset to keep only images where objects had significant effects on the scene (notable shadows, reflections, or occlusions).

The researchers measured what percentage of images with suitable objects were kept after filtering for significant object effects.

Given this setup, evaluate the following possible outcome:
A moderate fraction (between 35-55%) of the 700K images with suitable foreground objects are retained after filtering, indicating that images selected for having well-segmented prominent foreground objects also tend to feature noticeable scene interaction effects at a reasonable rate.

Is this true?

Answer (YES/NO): YES